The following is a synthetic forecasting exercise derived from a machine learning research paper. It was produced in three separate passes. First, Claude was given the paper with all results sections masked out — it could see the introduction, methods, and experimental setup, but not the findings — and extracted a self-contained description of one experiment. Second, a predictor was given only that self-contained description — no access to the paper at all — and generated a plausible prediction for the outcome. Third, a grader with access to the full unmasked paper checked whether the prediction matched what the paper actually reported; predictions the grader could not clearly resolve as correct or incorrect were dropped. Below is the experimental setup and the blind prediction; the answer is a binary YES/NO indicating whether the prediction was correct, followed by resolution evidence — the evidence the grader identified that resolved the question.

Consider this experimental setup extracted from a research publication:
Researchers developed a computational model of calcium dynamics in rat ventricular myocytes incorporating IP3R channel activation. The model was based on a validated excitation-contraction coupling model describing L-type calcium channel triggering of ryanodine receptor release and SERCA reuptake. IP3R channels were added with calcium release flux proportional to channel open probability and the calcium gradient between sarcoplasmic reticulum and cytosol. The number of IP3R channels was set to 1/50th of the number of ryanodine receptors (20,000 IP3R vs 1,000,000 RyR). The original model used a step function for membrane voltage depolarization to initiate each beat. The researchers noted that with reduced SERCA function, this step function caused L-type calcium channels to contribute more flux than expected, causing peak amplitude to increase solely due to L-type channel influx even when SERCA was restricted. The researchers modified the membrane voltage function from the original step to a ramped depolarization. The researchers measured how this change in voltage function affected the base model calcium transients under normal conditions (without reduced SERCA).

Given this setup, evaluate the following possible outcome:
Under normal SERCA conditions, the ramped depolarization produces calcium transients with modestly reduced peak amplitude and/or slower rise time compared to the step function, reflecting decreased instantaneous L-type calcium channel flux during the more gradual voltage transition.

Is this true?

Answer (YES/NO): NO